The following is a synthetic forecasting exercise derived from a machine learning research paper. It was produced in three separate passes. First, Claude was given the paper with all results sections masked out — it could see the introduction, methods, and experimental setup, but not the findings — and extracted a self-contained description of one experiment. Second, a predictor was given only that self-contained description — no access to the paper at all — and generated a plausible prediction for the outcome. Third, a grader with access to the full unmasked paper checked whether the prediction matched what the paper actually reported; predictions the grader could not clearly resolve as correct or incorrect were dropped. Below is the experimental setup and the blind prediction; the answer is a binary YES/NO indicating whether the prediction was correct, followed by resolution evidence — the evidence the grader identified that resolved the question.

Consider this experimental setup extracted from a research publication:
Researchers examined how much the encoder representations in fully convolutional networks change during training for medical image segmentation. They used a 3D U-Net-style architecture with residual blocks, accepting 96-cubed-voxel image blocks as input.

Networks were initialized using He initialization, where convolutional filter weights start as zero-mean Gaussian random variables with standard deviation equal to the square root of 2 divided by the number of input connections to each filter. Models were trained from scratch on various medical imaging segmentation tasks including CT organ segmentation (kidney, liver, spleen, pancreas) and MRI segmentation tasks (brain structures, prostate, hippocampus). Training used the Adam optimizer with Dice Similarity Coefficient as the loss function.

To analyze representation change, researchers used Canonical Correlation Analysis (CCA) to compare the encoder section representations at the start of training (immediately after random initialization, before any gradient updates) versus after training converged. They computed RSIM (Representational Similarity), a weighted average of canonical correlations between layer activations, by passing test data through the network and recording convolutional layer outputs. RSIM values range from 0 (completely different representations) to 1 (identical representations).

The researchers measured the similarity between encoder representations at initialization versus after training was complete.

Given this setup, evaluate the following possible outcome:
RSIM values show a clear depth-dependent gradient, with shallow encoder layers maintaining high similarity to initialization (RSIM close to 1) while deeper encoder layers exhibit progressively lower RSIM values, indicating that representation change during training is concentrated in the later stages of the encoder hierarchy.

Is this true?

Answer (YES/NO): NO